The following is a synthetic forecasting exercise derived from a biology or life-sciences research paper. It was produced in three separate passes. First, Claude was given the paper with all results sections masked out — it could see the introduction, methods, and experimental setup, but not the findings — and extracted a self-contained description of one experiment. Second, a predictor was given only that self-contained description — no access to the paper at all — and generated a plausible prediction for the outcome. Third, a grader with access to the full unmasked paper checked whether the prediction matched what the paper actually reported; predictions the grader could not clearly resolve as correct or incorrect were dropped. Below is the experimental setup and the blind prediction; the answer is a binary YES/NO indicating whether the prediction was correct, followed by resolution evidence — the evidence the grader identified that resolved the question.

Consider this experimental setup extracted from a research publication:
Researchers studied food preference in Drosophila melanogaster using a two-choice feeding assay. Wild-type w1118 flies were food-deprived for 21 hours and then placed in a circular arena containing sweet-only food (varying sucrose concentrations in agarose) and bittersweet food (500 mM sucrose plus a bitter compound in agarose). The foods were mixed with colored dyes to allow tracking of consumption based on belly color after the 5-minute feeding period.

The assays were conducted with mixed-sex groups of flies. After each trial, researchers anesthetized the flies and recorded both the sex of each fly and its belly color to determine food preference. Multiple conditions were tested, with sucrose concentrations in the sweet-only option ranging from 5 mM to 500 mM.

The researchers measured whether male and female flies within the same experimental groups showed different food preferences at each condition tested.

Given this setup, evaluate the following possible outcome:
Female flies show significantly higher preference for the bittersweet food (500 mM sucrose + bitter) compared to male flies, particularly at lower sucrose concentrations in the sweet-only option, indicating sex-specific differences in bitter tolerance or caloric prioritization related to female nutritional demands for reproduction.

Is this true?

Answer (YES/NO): NO